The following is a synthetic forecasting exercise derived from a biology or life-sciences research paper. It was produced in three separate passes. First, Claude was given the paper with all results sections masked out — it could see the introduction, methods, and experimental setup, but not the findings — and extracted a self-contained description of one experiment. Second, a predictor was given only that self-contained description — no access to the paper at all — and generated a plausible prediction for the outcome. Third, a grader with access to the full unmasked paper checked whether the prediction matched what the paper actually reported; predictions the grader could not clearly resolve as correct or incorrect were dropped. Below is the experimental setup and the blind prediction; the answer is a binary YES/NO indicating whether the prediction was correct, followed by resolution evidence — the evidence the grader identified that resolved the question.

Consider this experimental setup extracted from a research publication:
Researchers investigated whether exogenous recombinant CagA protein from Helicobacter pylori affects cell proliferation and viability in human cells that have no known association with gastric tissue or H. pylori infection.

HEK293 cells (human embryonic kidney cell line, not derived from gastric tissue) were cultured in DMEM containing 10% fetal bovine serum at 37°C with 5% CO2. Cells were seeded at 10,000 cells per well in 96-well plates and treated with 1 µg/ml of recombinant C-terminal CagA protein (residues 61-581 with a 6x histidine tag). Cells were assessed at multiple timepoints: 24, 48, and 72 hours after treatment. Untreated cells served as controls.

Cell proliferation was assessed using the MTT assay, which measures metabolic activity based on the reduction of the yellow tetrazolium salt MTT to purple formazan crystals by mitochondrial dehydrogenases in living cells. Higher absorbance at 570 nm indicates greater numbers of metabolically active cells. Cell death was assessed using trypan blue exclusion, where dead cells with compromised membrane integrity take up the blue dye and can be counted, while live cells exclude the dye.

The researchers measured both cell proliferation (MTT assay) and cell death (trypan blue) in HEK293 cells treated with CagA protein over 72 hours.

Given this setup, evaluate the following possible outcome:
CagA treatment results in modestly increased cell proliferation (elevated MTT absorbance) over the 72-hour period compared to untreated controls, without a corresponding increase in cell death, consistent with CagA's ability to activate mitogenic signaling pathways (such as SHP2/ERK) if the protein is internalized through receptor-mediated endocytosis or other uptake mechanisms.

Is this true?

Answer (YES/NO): NO